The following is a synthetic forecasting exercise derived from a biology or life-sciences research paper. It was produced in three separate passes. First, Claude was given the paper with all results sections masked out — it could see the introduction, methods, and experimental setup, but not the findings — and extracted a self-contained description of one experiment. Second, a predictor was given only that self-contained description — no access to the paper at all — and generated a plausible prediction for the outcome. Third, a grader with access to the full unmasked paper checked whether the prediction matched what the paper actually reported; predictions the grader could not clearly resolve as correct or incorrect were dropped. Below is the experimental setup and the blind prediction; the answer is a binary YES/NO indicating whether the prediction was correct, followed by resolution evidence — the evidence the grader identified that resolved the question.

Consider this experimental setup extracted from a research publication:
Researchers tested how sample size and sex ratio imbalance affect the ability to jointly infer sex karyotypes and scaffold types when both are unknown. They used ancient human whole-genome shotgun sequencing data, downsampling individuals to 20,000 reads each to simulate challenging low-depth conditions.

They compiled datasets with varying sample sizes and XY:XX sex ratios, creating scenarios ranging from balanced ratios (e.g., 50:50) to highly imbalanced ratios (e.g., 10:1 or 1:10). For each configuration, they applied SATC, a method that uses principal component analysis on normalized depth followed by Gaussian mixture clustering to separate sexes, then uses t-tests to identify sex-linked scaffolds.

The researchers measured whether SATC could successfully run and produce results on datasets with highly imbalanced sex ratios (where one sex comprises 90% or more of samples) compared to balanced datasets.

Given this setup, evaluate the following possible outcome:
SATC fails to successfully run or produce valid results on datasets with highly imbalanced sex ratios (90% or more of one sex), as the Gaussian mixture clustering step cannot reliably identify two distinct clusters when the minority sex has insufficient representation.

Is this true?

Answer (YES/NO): YES